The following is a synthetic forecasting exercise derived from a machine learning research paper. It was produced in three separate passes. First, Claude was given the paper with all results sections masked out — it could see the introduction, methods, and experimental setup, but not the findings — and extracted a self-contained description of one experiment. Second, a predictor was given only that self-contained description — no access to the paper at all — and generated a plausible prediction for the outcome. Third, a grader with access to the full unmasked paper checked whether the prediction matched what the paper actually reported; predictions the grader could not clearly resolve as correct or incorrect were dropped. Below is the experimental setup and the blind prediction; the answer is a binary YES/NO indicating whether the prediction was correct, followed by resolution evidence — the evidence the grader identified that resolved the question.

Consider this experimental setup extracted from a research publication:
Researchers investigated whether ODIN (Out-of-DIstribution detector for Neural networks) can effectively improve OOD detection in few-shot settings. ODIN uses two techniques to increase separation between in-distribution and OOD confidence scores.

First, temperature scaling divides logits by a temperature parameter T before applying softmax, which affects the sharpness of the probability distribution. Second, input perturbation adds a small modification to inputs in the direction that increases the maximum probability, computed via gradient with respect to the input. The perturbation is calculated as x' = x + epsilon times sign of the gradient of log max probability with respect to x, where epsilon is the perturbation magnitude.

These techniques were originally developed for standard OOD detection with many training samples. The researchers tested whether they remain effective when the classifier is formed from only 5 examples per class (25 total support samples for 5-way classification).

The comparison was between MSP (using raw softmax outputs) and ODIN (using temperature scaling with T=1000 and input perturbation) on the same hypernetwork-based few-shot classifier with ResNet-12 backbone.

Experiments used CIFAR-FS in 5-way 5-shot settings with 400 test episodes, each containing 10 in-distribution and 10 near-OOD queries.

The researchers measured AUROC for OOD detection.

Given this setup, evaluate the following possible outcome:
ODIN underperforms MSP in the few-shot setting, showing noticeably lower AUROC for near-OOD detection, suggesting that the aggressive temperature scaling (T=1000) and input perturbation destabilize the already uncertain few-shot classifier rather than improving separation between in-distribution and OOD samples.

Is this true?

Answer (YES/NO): NO